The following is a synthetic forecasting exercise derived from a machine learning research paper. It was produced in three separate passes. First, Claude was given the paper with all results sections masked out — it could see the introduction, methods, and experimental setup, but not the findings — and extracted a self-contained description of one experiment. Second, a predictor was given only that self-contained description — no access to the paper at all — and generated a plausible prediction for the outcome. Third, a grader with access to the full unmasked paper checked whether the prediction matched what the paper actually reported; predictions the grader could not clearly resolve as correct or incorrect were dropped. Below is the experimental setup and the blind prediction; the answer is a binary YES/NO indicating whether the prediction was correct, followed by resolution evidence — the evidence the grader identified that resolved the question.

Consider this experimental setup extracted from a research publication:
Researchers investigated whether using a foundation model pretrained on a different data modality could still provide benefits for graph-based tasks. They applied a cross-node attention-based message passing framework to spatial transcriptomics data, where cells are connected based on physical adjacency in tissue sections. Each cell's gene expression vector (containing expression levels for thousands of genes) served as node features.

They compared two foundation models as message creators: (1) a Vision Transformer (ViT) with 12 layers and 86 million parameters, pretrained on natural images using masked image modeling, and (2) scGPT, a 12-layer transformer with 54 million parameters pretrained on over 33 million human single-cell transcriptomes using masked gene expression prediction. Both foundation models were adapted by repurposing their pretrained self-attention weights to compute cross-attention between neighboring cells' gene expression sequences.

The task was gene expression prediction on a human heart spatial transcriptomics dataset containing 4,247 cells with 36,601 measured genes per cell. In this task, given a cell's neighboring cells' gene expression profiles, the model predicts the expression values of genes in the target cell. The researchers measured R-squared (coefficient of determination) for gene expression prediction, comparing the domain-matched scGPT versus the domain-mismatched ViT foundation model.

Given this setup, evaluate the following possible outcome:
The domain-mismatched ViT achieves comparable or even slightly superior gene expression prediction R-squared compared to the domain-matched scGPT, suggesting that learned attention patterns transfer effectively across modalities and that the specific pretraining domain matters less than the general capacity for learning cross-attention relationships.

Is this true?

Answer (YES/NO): NO